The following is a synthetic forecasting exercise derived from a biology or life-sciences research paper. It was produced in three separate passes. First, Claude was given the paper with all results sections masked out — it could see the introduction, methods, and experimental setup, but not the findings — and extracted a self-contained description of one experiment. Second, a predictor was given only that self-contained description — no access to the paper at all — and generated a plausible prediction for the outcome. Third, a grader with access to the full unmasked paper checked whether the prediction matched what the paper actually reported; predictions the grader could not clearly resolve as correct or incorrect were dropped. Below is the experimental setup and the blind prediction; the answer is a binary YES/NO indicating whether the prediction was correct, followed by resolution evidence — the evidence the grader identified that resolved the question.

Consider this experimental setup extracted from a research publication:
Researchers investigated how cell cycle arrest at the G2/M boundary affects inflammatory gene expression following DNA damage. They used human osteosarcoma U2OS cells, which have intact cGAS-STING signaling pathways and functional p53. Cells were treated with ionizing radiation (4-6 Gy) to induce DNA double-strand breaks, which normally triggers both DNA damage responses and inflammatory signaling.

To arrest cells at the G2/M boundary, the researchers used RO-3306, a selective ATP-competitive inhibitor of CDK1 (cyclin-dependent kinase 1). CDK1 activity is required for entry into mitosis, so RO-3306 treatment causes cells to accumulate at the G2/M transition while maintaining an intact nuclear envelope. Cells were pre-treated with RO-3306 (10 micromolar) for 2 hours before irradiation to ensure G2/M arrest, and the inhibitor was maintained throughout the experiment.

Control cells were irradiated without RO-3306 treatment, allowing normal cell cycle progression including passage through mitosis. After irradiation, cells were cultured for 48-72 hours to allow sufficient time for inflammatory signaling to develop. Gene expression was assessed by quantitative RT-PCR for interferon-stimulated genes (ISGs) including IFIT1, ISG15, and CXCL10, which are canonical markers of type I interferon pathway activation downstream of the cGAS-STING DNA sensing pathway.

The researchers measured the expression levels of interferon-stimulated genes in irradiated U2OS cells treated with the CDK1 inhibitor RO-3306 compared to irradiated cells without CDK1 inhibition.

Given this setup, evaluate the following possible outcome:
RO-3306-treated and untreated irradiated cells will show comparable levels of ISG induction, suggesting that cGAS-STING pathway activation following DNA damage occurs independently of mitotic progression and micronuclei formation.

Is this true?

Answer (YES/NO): NO